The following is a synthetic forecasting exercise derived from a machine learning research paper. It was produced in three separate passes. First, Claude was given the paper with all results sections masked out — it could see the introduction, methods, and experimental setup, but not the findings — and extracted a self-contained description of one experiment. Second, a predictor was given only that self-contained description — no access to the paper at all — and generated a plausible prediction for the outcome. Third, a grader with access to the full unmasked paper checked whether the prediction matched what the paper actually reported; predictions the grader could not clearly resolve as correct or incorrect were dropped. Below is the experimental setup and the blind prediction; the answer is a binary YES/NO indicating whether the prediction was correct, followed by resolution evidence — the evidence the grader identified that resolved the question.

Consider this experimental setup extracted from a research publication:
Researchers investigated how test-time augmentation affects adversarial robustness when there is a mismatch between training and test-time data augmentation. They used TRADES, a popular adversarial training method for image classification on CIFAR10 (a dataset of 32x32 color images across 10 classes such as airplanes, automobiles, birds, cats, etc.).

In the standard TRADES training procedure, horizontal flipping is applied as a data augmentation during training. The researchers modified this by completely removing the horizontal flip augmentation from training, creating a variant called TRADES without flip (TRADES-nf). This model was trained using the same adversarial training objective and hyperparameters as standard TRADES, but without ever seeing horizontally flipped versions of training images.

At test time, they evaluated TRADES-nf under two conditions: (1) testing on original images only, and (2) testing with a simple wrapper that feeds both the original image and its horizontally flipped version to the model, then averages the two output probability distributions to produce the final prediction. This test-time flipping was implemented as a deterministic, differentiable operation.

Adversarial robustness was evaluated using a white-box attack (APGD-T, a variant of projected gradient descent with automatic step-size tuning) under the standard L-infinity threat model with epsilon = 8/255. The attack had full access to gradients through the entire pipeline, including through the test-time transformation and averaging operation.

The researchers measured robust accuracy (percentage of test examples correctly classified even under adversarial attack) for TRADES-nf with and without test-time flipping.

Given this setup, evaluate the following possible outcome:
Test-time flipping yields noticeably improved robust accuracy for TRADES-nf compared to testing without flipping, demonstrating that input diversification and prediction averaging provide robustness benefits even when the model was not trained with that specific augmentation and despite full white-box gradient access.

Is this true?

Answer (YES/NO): YES